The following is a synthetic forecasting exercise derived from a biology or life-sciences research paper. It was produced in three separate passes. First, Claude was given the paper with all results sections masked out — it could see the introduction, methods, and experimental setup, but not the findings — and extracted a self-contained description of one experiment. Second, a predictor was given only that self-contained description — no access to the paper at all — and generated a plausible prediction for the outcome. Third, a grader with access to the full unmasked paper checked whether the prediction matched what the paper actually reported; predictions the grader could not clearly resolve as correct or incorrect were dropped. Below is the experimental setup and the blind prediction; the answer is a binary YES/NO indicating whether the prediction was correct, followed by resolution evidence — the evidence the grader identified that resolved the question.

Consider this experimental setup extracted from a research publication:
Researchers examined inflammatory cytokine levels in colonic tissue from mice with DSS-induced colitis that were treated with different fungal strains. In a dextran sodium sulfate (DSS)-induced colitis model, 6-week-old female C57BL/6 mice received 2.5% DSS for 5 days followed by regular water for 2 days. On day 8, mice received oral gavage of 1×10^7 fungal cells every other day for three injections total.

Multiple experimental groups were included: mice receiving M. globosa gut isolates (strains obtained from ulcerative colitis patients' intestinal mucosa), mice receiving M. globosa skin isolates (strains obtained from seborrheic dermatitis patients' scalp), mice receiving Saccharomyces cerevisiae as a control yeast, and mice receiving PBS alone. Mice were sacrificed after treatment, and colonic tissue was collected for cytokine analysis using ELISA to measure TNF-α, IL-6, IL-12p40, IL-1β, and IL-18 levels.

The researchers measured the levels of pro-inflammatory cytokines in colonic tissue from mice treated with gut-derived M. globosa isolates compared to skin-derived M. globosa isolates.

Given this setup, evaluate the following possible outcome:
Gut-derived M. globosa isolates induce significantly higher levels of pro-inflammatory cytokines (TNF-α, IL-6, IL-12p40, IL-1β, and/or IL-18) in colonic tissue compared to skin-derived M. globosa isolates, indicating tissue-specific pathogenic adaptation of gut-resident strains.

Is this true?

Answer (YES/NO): YES